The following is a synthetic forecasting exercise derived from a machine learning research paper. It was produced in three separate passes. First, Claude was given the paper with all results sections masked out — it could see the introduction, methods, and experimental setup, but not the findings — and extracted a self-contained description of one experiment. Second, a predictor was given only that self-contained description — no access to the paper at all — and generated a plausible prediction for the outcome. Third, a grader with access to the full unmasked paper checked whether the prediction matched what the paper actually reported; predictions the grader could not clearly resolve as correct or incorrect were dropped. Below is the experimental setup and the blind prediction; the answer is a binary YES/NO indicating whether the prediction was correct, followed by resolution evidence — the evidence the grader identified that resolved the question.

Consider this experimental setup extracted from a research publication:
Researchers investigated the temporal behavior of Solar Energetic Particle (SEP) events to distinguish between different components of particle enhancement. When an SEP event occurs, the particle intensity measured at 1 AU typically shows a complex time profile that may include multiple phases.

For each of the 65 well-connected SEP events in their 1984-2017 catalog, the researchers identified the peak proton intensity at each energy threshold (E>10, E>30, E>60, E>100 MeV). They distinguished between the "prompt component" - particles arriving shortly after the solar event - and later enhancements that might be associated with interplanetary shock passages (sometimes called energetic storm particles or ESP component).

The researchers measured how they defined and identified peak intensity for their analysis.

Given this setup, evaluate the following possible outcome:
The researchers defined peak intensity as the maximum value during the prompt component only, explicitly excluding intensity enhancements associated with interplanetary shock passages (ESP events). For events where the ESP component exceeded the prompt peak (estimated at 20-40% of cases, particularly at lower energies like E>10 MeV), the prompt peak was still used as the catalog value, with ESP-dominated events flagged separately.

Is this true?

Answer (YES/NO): NO